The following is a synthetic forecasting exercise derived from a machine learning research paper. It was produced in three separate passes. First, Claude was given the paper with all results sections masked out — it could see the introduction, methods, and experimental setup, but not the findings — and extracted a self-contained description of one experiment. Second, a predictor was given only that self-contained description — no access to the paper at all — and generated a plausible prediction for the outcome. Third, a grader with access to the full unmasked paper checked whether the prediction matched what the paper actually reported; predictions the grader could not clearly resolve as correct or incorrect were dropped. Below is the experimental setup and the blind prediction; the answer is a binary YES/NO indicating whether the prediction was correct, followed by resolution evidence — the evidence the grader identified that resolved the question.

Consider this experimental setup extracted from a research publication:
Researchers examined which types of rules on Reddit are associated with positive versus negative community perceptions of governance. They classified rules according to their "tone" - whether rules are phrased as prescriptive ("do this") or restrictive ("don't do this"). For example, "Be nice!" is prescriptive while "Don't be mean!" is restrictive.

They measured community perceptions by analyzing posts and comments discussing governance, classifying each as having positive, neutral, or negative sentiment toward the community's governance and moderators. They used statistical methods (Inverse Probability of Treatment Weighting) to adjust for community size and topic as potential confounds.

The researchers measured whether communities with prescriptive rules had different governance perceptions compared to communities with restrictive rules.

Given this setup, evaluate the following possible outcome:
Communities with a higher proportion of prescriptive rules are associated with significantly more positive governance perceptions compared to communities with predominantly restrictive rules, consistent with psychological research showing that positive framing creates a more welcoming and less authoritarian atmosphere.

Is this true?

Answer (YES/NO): YES